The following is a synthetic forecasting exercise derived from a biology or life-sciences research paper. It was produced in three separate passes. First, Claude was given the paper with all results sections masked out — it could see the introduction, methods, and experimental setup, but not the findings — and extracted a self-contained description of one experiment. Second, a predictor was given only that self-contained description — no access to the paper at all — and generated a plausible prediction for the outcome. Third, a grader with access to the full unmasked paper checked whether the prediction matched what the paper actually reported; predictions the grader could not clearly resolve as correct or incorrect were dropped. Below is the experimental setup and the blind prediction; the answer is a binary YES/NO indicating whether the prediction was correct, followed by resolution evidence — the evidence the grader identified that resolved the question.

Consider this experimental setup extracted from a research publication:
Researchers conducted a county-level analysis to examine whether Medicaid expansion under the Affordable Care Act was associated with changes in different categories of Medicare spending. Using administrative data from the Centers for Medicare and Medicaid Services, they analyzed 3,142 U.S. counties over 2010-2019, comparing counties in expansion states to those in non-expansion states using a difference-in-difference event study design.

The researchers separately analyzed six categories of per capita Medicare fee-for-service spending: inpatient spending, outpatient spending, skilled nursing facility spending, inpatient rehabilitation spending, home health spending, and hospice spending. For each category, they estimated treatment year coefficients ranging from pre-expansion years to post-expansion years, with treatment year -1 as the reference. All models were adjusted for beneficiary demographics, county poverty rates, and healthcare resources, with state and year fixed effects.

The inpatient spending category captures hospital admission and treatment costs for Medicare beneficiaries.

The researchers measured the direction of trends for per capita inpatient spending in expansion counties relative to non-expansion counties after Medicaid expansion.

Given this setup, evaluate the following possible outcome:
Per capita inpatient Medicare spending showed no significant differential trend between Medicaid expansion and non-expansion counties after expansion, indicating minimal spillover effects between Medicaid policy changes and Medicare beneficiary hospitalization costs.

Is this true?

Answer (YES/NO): NO